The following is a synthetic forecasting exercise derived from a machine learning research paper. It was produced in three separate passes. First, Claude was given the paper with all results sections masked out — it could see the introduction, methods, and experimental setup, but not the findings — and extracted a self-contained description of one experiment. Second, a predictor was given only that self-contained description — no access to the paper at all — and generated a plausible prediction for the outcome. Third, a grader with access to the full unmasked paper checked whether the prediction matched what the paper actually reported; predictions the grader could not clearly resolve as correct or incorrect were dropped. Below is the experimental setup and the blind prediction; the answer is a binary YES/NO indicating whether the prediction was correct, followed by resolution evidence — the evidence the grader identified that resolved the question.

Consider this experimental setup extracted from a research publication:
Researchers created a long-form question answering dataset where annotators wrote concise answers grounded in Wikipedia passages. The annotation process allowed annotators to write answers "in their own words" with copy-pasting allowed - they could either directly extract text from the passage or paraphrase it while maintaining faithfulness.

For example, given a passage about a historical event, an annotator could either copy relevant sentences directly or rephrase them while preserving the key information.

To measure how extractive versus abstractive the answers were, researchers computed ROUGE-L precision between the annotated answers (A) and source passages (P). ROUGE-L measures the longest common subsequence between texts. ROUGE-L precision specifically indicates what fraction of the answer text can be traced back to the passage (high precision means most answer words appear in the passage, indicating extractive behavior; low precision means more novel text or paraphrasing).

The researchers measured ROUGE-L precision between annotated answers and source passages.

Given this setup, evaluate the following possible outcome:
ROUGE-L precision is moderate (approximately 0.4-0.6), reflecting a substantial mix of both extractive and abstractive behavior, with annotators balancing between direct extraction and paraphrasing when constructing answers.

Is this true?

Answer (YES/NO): NO